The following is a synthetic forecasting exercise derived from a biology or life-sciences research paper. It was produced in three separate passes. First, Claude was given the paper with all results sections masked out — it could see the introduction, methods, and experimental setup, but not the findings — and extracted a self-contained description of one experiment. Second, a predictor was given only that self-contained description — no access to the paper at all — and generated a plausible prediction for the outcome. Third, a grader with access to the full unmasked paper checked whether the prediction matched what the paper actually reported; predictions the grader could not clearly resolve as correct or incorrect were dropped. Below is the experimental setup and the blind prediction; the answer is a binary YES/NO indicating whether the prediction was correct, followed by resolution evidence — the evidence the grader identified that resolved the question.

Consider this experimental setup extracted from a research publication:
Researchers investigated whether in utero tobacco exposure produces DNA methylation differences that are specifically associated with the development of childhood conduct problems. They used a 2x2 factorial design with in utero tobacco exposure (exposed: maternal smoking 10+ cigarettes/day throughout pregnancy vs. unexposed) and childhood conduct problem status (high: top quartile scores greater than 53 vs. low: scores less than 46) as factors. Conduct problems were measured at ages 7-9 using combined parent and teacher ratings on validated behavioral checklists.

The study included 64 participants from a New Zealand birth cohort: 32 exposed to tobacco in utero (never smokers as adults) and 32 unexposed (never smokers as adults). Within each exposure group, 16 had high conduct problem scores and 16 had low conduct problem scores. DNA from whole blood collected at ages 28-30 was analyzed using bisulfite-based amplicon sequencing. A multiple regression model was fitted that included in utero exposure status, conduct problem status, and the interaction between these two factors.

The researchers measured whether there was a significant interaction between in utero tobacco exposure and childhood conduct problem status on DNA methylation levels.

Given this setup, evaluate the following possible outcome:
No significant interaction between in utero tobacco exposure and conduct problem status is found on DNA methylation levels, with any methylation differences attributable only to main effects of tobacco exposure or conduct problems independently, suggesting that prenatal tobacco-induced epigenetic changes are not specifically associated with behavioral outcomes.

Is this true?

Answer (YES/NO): NO